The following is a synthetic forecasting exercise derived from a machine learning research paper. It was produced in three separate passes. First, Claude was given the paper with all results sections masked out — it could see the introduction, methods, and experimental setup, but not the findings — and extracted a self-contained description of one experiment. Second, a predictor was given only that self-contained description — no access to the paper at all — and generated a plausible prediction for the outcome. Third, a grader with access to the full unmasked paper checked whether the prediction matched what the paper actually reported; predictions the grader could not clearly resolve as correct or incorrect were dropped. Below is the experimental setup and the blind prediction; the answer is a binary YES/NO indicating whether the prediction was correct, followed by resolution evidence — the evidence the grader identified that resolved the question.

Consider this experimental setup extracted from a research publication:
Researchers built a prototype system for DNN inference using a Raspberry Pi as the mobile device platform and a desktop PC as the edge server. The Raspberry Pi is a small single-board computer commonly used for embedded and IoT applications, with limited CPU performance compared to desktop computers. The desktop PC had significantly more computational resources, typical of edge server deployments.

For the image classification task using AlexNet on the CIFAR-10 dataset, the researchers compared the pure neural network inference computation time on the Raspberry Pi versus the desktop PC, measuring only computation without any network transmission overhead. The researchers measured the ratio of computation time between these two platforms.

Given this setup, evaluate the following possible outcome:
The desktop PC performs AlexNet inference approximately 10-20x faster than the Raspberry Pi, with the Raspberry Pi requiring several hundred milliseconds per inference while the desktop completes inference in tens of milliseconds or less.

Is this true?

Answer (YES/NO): NO